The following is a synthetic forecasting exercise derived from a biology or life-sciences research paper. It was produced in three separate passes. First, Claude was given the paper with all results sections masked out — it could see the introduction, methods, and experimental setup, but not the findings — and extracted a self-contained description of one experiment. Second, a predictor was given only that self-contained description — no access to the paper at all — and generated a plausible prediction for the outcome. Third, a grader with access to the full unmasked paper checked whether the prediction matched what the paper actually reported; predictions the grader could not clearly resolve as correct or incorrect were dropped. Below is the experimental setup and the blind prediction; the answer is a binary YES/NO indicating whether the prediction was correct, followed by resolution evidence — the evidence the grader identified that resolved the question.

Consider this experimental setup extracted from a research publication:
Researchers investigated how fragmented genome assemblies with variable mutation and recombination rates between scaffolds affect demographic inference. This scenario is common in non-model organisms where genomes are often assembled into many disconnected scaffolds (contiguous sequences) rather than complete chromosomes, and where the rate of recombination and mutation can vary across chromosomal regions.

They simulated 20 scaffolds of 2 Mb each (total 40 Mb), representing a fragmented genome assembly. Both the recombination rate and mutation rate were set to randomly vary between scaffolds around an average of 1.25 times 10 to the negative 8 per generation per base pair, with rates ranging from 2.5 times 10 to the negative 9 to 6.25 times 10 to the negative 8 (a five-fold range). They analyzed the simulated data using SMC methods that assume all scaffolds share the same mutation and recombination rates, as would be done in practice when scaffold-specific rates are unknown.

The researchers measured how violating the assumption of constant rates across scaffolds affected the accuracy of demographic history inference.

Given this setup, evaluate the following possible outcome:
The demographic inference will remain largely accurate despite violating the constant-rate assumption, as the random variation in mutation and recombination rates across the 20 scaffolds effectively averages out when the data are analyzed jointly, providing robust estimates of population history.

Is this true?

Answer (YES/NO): NO